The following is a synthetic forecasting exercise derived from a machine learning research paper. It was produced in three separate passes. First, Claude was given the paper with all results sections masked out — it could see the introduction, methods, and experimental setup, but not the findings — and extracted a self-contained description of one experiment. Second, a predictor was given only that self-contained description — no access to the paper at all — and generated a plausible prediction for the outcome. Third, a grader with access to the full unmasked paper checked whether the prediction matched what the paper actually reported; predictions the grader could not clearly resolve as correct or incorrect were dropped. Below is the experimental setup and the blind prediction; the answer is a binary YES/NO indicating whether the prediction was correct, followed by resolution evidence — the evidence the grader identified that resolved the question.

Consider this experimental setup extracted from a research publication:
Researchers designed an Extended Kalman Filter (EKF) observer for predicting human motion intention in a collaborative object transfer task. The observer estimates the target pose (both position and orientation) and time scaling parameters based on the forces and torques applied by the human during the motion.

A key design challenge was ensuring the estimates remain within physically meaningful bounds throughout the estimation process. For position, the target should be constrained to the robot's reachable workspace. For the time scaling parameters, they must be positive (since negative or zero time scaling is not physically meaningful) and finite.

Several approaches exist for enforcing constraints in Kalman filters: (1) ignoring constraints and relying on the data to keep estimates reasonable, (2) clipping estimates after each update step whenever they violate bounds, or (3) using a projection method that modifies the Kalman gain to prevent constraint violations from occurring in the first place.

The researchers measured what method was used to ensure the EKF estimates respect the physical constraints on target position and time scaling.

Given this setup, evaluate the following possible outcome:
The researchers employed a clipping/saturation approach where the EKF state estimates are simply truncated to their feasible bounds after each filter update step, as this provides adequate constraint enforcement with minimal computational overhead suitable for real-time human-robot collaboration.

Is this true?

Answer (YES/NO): NO